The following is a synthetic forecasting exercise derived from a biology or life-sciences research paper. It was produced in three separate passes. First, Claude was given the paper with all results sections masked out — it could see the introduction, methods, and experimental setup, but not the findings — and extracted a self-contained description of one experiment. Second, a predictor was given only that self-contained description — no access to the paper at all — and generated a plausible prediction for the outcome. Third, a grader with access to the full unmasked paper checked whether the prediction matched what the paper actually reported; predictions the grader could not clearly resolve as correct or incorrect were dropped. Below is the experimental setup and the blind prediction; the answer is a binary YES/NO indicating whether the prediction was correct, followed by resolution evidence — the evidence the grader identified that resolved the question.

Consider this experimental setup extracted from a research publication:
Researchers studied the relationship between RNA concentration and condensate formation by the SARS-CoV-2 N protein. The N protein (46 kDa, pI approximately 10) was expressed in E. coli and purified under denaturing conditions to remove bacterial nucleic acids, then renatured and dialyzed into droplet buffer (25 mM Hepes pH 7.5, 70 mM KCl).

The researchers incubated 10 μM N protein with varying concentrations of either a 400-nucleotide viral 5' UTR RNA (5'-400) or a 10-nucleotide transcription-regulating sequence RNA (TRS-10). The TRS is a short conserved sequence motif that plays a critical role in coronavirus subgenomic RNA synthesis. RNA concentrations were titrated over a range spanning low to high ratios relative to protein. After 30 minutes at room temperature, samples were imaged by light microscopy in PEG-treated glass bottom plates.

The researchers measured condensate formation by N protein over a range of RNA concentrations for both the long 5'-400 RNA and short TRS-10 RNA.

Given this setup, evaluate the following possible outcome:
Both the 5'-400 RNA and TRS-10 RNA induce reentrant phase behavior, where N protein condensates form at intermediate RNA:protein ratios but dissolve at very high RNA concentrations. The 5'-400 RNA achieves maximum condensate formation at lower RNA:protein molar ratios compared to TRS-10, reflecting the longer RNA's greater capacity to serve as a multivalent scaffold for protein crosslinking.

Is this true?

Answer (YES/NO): NO